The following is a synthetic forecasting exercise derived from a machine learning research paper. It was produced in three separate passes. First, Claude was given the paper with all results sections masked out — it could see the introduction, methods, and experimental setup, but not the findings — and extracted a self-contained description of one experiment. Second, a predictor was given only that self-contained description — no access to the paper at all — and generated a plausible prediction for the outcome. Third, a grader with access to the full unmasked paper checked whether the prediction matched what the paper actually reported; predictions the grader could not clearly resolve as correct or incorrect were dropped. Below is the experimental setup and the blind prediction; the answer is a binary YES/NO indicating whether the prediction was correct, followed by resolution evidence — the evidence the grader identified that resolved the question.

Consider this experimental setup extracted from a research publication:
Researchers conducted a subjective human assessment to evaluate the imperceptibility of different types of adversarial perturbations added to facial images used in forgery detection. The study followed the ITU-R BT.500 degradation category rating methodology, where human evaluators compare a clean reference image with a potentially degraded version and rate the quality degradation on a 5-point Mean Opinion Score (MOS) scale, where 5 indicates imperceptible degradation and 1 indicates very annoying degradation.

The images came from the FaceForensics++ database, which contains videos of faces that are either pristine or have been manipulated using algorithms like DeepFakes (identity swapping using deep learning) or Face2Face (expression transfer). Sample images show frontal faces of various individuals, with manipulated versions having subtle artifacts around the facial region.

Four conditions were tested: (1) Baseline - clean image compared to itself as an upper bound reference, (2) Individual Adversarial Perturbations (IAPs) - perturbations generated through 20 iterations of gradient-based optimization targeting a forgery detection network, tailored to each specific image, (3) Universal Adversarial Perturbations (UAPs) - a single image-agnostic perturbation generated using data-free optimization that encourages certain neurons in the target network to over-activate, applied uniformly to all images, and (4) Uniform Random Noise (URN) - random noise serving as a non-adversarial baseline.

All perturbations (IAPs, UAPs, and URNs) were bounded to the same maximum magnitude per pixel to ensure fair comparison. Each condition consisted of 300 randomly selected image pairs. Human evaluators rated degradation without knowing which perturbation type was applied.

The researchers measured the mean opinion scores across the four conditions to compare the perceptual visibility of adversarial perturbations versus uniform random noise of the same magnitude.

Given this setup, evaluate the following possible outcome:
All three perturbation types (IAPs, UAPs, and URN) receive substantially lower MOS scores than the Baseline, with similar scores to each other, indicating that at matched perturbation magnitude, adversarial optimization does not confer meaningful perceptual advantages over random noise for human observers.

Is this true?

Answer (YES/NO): NO